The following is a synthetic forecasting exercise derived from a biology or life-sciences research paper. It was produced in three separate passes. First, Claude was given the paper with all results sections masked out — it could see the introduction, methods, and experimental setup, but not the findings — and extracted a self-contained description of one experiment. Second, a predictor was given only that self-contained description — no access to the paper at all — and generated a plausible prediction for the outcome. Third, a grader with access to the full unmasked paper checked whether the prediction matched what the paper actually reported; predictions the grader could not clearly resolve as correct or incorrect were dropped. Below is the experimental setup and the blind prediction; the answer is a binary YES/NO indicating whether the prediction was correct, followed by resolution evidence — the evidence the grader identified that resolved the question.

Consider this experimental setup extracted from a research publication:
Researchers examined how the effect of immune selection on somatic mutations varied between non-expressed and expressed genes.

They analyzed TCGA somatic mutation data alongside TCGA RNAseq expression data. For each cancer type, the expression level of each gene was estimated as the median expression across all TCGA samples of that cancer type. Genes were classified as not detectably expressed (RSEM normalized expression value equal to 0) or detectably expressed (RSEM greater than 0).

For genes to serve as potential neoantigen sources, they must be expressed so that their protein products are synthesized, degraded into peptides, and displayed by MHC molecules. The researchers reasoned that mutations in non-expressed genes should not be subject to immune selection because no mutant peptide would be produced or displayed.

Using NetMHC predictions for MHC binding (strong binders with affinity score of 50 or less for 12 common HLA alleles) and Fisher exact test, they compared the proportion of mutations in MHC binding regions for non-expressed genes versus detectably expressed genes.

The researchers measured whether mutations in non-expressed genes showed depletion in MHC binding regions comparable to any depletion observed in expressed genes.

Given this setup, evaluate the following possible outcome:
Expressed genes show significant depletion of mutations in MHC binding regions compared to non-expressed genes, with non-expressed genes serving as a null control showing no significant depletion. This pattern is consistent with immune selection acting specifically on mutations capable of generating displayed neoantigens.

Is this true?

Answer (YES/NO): YES